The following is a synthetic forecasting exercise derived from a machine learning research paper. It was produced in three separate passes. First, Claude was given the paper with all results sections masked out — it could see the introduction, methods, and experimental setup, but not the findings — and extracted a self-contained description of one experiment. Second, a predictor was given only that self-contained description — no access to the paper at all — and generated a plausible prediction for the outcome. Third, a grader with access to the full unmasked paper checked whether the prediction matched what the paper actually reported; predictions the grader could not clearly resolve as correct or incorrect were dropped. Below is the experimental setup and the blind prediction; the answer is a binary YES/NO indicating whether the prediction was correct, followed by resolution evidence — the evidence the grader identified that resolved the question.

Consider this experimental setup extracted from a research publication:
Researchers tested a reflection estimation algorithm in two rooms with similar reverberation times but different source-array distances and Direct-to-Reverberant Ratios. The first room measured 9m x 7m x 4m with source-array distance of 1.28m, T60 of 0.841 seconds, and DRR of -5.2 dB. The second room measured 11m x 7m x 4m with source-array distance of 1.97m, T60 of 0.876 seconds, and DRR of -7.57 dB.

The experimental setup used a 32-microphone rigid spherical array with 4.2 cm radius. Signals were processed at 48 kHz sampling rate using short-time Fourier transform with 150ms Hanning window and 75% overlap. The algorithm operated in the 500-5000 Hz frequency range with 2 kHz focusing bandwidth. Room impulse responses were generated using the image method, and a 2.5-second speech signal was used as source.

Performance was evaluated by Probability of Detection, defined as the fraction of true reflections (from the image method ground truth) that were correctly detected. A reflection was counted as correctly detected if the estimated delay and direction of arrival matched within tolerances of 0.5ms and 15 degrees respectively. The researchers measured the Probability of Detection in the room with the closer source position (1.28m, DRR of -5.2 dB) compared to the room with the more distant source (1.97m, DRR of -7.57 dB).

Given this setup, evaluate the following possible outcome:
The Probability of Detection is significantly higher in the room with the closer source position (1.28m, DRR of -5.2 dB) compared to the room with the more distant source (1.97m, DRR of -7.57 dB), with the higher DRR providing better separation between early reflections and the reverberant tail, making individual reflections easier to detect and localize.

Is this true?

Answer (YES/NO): NO